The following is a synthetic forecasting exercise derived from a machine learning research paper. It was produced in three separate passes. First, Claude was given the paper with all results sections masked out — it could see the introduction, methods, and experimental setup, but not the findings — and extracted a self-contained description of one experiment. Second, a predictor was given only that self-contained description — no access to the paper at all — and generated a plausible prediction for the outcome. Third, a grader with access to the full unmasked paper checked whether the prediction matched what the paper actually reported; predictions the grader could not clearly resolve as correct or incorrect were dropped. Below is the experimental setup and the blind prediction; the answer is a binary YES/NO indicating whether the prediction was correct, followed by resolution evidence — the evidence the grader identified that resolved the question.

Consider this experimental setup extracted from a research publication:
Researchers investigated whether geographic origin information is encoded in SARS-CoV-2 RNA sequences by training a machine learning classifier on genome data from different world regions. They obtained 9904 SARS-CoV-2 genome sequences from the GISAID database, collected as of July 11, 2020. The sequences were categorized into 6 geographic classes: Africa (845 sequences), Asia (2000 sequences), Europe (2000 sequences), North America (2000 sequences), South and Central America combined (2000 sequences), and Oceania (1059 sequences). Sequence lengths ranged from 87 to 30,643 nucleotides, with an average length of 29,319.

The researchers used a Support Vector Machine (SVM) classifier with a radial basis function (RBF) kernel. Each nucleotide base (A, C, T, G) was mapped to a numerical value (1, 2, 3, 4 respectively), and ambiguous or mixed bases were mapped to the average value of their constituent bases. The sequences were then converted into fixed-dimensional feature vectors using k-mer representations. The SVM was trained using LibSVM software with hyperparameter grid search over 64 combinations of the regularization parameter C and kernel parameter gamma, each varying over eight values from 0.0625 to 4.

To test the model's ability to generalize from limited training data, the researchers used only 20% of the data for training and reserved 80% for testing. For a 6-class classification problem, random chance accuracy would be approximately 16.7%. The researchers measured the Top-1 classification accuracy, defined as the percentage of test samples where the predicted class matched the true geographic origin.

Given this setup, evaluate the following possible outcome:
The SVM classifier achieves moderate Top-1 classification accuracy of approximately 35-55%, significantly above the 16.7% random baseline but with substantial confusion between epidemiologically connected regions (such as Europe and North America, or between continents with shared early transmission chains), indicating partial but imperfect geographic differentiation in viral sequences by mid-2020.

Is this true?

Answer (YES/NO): NO